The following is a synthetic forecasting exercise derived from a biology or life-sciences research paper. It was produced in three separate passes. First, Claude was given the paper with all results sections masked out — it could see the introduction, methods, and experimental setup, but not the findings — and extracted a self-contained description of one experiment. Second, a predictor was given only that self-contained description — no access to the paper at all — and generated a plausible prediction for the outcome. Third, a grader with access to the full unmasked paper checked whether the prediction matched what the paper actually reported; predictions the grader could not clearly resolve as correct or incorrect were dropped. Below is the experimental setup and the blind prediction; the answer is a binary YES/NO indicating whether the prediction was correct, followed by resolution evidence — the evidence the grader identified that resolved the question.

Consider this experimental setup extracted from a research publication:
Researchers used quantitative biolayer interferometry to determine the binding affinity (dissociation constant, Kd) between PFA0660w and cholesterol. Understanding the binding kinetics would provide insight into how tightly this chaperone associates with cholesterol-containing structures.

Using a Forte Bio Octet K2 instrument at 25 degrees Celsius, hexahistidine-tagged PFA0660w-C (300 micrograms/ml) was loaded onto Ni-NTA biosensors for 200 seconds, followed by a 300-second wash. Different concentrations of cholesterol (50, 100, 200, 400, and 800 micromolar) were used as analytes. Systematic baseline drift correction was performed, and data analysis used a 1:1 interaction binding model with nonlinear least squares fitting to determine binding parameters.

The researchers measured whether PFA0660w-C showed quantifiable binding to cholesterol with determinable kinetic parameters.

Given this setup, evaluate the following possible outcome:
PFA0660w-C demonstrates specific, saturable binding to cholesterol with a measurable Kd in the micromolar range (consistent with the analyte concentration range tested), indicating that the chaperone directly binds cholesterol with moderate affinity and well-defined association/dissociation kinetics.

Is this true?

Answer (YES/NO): YES